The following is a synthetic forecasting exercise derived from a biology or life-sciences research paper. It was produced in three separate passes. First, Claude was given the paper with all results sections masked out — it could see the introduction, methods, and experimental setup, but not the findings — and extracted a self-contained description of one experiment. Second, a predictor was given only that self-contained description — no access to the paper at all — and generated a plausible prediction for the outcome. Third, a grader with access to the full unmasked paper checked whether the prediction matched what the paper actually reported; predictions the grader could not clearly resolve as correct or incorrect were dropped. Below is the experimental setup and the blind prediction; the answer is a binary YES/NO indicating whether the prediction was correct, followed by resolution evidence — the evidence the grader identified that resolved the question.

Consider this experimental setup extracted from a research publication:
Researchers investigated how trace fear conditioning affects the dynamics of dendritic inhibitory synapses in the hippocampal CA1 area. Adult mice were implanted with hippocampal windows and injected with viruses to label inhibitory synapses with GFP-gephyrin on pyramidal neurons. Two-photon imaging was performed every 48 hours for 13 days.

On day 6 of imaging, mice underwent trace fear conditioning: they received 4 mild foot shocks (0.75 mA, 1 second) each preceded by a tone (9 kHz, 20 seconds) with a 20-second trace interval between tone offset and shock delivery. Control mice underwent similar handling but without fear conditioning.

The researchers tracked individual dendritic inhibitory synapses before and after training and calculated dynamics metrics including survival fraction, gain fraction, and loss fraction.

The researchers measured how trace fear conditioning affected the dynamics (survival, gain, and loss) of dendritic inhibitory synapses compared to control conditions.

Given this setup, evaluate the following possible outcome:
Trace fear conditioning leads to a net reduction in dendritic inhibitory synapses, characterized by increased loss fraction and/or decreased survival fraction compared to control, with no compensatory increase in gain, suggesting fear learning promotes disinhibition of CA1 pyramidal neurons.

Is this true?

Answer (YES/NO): NO